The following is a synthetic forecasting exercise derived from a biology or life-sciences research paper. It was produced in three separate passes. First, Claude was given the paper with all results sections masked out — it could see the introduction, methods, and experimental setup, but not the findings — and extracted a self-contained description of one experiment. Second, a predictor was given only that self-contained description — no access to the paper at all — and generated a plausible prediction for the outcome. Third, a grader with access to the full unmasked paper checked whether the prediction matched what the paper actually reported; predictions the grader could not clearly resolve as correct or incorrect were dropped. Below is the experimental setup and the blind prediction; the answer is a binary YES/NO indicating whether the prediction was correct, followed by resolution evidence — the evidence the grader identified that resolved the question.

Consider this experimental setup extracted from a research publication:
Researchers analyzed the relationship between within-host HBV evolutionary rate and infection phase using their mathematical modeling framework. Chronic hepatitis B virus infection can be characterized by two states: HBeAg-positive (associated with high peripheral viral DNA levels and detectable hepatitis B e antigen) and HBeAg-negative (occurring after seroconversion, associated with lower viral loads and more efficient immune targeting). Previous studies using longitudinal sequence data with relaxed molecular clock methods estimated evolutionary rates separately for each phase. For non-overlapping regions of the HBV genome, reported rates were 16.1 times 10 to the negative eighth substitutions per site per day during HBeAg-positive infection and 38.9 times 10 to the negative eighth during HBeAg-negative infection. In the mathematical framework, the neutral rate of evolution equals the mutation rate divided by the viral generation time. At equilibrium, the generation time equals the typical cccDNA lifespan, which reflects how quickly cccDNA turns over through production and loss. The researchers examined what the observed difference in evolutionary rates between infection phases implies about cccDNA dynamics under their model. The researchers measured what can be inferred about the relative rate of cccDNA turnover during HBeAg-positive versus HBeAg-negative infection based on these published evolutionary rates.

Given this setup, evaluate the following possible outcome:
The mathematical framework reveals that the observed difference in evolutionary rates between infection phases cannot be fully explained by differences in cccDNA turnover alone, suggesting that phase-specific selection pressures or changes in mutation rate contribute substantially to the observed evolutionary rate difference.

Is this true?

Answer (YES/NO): NO